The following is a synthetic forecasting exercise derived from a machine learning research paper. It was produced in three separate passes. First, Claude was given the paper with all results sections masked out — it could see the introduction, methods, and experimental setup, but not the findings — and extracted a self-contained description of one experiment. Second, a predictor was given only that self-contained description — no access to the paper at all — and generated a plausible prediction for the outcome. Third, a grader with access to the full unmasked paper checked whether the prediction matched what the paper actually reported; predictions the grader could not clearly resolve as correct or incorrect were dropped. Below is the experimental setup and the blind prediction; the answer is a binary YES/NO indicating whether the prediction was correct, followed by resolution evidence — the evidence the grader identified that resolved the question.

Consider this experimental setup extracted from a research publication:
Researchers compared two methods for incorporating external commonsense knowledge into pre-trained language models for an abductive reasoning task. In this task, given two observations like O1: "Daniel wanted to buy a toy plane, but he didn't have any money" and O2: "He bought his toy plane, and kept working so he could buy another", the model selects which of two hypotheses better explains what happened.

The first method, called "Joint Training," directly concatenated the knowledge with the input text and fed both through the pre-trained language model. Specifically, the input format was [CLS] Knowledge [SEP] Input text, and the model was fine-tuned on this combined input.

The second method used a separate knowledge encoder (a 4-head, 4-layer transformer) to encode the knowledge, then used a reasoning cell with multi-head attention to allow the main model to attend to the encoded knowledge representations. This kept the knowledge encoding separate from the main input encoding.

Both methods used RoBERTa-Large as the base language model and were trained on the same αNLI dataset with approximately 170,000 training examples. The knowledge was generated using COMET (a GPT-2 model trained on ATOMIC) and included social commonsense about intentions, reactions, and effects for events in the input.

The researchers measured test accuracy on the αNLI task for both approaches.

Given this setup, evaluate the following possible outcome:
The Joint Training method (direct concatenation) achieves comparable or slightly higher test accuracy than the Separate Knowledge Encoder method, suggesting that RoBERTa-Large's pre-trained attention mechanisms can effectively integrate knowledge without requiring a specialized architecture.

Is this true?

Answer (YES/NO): NO